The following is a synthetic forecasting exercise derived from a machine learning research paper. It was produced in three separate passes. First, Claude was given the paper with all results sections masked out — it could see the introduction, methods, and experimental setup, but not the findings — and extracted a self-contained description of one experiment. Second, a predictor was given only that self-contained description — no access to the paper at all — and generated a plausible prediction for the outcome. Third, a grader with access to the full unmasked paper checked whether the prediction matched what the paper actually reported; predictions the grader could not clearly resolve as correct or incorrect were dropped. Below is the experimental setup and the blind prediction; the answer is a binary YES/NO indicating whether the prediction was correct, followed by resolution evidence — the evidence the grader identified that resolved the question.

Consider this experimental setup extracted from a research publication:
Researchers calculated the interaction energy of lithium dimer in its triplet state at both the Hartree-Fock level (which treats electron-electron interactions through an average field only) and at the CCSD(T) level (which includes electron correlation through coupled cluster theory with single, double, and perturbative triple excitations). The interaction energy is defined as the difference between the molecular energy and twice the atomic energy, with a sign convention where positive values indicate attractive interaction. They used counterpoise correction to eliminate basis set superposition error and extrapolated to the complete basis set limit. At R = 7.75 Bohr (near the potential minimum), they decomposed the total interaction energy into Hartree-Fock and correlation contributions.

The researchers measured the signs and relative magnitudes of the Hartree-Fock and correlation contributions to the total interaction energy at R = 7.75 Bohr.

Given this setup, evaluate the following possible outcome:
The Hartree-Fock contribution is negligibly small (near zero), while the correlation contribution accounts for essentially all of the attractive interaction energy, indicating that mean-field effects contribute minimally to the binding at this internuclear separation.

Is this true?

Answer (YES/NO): NO